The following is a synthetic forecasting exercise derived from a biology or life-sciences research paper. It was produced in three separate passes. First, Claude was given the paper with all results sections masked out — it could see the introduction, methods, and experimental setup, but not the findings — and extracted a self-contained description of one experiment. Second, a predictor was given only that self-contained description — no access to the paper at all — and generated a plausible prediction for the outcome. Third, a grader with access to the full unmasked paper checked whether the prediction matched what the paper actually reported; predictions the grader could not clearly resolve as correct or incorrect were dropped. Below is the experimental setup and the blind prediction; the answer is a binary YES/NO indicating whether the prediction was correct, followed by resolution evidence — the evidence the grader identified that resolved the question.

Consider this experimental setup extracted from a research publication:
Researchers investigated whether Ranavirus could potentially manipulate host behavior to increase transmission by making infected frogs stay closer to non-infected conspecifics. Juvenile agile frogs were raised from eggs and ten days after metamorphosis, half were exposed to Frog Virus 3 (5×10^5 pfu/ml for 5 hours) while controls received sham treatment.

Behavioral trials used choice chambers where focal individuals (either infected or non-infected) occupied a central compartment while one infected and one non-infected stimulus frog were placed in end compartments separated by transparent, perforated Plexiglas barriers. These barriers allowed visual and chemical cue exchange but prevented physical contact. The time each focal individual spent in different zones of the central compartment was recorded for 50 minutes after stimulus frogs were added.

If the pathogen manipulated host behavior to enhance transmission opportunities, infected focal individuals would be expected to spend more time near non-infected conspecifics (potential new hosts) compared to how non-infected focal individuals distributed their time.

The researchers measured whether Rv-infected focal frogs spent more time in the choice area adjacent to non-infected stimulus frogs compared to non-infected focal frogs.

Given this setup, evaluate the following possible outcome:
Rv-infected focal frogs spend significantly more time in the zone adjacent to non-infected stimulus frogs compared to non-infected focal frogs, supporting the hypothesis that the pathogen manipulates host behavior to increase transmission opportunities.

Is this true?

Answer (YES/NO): NO